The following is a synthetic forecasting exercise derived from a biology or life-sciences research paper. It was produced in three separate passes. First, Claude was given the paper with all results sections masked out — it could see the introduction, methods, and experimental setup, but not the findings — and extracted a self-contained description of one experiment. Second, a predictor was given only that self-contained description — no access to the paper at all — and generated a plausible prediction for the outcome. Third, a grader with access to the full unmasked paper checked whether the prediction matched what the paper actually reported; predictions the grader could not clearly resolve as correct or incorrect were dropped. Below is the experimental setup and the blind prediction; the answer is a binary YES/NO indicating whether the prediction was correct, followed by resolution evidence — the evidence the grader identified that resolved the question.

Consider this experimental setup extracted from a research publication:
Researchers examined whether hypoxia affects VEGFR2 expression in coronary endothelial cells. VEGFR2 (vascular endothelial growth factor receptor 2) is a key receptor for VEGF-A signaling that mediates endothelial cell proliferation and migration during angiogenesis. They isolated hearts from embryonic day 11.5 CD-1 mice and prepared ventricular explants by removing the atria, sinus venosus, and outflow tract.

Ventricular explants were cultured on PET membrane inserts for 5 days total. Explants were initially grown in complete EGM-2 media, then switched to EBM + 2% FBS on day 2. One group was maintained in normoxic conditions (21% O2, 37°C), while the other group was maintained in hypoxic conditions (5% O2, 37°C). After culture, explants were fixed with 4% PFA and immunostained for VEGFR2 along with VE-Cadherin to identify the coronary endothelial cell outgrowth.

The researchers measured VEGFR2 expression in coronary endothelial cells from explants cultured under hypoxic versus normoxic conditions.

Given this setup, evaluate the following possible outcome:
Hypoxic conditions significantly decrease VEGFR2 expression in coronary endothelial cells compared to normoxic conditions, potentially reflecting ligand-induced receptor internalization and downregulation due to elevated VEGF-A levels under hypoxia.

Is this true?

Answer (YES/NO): NO